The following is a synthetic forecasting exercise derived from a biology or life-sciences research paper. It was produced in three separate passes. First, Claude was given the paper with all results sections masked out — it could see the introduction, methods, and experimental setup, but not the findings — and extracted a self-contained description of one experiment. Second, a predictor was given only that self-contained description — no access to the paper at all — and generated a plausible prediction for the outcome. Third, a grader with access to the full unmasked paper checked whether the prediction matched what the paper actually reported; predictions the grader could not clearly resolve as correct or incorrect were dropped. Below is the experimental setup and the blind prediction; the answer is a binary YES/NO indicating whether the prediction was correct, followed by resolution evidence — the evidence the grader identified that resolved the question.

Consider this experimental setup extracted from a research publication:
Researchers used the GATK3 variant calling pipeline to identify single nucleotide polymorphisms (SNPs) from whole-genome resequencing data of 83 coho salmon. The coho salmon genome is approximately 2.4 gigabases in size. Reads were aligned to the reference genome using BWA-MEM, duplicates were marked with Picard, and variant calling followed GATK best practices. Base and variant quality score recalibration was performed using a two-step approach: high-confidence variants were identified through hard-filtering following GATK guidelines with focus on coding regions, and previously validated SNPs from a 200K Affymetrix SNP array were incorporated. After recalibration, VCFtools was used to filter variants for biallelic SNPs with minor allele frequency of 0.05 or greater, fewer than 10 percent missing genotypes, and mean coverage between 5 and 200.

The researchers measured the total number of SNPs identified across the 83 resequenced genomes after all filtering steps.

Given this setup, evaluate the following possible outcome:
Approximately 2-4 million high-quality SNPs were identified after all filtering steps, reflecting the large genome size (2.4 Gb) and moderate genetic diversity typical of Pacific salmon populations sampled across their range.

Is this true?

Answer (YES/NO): NO